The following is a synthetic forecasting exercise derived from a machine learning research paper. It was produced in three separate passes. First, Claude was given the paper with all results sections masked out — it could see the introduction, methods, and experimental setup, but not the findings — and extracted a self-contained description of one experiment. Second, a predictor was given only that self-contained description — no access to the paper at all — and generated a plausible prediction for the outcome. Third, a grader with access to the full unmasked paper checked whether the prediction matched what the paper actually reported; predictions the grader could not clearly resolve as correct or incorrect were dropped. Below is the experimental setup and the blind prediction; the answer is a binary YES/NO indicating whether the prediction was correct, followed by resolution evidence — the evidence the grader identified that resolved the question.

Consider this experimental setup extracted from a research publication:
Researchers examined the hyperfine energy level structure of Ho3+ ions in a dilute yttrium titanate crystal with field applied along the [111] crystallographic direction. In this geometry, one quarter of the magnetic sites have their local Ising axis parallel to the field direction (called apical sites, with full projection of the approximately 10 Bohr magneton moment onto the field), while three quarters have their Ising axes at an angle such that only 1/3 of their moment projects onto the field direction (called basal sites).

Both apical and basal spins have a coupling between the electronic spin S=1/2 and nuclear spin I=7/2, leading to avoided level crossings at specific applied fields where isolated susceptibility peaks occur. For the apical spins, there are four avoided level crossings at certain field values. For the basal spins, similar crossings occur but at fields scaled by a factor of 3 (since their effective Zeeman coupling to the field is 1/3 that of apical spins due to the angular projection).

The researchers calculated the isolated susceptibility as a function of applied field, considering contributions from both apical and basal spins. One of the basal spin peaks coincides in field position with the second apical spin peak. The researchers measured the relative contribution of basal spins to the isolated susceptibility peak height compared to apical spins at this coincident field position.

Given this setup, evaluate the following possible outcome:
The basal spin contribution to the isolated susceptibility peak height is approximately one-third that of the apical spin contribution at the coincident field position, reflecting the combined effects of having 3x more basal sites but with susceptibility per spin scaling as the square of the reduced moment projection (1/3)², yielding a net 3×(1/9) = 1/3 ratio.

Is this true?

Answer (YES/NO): YES